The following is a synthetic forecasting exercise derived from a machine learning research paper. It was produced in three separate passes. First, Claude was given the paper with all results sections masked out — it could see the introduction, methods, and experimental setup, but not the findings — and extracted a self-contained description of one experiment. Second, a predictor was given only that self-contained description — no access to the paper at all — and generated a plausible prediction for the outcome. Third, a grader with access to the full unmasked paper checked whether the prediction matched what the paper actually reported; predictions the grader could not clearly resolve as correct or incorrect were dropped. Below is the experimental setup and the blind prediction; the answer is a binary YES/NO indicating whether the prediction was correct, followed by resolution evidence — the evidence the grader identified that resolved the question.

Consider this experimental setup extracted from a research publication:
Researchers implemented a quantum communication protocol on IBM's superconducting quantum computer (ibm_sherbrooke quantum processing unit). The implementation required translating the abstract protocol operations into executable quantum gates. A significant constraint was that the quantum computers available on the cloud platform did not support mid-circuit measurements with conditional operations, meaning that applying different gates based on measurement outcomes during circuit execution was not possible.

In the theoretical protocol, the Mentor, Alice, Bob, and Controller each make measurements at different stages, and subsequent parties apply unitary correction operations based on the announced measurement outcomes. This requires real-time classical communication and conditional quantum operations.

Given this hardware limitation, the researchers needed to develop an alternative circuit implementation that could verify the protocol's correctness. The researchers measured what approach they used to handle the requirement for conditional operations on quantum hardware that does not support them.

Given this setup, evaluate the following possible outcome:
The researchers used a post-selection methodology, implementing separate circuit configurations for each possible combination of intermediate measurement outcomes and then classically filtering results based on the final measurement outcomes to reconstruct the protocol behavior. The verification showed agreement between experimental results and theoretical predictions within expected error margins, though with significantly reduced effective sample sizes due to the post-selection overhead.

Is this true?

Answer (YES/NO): NO